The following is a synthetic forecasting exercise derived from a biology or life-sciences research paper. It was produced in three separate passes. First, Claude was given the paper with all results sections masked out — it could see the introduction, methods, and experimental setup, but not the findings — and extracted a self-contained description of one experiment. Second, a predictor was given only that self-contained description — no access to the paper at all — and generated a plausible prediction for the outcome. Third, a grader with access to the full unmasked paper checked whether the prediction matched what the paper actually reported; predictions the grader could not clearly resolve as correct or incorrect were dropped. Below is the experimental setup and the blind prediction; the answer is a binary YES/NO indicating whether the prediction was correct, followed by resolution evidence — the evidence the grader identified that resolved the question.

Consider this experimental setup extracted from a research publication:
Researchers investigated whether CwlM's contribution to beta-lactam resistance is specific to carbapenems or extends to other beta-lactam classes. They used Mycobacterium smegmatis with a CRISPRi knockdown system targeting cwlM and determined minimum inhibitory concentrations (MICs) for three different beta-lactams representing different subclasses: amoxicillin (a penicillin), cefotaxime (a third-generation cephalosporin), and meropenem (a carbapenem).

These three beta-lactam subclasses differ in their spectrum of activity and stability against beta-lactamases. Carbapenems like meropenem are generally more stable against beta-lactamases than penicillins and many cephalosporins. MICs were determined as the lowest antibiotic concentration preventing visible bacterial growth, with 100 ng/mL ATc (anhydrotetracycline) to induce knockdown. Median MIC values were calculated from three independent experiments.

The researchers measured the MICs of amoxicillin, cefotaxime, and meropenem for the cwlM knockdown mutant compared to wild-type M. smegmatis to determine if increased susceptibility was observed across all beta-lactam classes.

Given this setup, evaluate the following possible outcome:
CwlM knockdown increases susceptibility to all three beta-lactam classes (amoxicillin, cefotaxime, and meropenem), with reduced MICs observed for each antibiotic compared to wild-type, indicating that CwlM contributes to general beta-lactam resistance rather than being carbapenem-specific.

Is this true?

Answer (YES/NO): NO